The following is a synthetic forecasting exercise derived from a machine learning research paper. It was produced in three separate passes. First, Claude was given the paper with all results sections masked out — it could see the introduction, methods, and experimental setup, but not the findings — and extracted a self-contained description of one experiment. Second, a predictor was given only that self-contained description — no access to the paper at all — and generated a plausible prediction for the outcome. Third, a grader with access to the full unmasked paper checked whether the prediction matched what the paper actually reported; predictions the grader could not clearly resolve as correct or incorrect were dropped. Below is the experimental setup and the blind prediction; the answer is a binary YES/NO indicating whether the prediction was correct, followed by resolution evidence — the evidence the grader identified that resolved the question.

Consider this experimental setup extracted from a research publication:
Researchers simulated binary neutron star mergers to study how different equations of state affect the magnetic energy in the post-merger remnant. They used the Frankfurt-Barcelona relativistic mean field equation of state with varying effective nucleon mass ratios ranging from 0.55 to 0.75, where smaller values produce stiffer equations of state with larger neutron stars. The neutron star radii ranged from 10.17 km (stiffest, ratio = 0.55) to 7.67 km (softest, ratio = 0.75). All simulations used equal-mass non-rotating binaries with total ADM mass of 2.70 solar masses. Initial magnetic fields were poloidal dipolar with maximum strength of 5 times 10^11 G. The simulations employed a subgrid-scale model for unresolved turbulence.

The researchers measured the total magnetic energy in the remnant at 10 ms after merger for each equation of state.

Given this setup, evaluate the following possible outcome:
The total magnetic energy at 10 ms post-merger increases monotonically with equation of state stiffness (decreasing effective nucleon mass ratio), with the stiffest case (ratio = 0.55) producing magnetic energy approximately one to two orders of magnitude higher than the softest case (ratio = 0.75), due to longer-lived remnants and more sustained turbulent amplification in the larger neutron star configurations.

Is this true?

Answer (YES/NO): NO